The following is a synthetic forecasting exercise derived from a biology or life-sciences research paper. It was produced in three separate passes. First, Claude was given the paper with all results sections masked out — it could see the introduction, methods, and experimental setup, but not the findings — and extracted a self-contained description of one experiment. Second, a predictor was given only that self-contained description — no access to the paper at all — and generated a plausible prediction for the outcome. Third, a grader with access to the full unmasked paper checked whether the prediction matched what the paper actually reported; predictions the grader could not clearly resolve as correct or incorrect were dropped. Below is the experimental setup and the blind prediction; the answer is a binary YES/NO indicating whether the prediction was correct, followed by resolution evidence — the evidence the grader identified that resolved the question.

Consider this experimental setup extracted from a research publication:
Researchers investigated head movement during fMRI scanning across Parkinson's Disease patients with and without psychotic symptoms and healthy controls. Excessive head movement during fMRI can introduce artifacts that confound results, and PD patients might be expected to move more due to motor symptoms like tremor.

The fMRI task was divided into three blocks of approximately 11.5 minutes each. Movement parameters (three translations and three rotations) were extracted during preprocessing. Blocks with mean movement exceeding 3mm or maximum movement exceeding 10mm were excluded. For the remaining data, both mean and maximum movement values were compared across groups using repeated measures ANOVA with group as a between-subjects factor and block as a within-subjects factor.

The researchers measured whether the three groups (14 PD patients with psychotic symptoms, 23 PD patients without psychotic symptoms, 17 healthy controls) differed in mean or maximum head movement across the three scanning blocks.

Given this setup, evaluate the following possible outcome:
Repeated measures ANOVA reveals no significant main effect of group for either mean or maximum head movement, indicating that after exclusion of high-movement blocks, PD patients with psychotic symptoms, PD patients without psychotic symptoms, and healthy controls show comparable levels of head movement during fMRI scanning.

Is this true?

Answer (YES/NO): YES